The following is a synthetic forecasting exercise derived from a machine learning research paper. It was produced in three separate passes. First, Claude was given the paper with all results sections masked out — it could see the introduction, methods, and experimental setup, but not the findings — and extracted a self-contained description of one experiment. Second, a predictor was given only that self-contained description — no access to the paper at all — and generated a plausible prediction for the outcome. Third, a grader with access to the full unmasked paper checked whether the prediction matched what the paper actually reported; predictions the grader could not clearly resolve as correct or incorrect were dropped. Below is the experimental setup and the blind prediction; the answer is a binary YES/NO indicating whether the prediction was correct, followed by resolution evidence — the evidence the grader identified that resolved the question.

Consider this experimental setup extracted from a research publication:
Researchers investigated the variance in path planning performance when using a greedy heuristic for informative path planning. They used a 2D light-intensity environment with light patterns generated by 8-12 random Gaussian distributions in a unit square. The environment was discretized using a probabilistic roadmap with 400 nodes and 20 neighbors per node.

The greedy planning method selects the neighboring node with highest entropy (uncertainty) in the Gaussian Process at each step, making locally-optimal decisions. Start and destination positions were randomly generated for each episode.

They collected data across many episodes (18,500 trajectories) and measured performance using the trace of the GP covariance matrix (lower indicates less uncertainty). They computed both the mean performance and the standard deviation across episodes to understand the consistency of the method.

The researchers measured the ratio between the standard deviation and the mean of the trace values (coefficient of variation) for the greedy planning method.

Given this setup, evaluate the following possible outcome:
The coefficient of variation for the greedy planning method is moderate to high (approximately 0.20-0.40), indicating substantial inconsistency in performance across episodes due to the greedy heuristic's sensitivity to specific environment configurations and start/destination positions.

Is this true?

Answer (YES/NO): NO